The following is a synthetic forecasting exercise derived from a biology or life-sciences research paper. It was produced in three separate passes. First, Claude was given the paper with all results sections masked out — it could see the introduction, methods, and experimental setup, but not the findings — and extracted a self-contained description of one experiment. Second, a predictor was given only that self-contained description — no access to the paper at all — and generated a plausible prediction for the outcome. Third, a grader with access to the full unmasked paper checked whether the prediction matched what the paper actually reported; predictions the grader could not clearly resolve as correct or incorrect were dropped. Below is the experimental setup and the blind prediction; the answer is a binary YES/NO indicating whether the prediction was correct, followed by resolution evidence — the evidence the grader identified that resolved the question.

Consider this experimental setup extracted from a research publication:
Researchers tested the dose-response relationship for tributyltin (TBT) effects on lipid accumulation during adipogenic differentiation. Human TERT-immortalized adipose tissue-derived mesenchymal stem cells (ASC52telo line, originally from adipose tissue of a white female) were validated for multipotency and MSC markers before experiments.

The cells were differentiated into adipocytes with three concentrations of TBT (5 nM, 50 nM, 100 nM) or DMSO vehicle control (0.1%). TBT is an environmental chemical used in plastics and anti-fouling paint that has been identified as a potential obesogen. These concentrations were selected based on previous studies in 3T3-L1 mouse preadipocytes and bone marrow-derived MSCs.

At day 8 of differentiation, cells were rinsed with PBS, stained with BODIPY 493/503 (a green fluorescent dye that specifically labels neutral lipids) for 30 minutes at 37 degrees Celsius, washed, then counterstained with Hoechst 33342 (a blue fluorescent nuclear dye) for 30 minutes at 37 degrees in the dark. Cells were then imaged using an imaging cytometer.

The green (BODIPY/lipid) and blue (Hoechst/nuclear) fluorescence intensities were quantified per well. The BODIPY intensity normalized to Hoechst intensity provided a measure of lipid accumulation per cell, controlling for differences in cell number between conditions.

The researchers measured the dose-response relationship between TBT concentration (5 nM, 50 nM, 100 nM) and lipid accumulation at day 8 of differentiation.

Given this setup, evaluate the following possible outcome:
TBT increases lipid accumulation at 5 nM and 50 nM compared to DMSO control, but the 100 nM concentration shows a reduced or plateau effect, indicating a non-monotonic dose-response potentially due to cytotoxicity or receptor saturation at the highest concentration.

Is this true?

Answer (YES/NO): NO